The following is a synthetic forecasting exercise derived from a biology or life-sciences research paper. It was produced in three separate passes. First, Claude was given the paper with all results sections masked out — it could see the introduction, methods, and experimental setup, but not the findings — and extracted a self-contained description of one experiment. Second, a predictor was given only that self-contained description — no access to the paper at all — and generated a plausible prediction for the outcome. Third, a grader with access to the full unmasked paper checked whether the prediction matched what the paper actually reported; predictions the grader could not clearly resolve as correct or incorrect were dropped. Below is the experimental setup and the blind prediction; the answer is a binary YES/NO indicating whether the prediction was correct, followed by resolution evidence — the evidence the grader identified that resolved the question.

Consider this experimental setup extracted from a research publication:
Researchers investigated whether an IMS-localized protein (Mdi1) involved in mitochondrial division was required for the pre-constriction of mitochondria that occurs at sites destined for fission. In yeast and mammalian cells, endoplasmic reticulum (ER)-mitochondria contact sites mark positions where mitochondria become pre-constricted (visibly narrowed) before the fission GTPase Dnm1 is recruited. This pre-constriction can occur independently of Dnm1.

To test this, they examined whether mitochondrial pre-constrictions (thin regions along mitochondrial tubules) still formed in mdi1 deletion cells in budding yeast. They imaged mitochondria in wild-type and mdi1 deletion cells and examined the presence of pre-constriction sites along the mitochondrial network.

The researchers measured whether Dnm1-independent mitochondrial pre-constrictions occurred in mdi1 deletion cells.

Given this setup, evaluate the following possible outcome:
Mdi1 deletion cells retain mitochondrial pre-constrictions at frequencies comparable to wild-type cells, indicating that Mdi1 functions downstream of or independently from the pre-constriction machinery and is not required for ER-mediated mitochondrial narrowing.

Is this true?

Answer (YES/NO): YES